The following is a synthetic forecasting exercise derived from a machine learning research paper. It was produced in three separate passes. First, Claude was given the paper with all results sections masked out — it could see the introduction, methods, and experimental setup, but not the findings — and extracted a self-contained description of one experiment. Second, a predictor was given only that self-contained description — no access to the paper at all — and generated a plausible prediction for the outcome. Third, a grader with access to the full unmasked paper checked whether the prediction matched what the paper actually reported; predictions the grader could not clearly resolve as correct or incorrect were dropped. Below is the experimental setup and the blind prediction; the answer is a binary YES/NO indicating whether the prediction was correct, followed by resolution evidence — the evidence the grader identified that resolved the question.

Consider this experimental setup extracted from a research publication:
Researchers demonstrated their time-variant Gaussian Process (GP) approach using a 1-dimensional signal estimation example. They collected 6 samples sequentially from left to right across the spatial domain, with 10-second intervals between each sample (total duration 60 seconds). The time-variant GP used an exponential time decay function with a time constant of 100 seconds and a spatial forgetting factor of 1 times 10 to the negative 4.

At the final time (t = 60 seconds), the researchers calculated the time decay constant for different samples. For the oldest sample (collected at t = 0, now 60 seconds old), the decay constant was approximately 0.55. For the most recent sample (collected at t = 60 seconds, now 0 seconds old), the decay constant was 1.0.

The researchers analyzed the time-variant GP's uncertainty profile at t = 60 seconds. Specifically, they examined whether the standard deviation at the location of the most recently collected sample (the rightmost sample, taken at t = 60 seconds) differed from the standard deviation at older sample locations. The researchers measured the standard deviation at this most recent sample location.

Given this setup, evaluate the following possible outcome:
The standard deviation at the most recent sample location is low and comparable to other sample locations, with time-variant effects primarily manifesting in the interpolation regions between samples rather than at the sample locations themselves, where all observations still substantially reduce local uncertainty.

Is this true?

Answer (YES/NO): NO